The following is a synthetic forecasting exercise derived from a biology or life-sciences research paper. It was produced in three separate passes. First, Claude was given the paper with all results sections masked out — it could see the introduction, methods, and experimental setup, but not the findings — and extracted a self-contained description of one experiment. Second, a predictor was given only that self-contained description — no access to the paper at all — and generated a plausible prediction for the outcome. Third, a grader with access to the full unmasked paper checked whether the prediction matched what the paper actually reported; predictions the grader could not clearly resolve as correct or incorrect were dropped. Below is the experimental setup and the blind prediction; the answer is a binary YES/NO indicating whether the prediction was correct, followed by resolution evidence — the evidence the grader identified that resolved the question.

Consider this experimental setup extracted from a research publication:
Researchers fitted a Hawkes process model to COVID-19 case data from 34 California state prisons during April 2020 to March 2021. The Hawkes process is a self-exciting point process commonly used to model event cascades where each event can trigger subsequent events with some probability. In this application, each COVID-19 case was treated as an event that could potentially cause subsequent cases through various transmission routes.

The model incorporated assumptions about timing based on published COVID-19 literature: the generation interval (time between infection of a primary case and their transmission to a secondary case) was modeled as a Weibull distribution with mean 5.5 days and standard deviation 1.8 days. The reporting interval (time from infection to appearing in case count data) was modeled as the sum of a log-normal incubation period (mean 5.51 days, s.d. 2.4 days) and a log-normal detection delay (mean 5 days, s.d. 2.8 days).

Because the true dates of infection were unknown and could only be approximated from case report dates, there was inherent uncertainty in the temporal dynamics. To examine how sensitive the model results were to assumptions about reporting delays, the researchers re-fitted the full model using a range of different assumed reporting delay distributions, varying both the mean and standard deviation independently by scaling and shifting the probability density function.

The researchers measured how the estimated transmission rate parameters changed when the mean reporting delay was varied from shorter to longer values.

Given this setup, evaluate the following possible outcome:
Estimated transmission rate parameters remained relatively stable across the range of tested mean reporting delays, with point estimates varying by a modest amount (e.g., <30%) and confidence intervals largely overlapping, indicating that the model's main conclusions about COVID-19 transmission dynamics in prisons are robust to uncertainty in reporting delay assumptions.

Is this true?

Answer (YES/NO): YES